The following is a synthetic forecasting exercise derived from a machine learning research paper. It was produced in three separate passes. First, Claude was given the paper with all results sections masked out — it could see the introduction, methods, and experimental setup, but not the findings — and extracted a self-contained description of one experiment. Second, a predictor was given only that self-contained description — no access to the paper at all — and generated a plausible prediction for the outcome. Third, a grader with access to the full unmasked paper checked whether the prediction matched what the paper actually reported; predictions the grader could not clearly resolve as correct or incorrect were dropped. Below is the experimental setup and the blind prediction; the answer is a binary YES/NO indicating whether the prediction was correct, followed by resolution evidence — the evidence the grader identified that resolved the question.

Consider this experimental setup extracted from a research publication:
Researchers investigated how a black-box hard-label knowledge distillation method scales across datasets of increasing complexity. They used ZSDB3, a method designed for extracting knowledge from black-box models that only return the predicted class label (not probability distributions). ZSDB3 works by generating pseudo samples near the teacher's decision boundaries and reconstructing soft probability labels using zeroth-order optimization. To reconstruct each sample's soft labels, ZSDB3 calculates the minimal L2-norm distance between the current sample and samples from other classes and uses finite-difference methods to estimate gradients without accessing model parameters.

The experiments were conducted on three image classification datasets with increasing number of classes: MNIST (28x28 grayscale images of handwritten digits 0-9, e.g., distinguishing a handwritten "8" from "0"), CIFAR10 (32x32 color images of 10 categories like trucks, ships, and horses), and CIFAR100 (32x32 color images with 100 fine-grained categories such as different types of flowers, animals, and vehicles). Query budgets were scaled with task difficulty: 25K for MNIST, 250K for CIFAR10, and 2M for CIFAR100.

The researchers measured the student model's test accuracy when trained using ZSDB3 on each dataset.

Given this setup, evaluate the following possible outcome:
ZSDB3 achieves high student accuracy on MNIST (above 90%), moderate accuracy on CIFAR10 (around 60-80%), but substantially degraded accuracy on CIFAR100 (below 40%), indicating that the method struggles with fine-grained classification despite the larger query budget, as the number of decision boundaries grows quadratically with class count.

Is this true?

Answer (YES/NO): NO